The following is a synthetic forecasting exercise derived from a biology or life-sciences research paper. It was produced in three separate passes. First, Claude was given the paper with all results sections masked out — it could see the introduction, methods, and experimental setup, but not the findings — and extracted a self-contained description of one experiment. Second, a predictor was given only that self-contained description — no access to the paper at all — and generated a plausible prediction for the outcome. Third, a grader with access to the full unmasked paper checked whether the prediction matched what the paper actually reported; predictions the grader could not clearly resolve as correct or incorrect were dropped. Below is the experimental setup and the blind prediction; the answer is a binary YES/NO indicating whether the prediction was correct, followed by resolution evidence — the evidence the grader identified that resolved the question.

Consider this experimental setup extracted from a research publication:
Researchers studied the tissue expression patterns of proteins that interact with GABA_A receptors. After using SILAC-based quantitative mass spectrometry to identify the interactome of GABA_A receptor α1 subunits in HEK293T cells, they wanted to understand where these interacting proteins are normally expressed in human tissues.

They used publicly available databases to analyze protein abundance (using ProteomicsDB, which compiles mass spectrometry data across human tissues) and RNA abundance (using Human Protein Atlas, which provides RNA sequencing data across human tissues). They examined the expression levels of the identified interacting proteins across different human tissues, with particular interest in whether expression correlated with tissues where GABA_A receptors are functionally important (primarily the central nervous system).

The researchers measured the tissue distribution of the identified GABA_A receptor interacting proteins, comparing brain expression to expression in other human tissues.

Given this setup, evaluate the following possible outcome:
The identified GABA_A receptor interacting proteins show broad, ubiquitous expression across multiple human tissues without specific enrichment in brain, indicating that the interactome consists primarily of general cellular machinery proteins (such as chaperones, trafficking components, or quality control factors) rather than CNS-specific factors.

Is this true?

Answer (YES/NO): YES